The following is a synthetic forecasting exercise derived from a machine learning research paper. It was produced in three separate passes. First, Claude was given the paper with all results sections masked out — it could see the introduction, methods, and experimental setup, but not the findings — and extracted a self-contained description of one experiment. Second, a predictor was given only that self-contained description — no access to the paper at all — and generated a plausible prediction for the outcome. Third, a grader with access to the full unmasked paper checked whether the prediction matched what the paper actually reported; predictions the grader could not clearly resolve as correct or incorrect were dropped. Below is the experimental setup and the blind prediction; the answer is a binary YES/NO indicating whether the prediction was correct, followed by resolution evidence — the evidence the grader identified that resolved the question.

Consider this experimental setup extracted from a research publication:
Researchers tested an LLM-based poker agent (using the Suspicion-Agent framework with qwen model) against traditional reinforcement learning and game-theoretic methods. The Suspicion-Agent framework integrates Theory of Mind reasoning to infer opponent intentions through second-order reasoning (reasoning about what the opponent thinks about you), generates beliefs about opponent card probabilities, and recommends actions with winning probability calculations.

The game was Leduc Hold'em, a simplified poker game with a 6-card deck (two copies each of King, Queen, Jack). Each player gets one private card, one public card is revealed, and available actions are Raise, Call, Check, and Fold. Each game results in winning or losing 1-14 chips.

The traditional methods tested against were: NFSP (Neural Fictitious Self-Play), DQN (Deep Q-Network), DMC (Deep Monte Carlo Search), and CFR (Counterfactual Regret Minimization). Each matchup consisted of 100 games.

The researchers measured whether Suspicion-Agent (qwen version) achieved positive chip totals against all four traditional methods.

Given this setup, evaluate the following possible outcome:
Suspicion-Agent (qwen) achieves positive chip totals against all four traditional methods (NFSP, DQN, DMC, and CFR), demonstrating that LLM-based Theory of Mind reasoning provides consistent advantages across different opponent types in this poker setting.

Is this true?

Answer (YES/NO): NO